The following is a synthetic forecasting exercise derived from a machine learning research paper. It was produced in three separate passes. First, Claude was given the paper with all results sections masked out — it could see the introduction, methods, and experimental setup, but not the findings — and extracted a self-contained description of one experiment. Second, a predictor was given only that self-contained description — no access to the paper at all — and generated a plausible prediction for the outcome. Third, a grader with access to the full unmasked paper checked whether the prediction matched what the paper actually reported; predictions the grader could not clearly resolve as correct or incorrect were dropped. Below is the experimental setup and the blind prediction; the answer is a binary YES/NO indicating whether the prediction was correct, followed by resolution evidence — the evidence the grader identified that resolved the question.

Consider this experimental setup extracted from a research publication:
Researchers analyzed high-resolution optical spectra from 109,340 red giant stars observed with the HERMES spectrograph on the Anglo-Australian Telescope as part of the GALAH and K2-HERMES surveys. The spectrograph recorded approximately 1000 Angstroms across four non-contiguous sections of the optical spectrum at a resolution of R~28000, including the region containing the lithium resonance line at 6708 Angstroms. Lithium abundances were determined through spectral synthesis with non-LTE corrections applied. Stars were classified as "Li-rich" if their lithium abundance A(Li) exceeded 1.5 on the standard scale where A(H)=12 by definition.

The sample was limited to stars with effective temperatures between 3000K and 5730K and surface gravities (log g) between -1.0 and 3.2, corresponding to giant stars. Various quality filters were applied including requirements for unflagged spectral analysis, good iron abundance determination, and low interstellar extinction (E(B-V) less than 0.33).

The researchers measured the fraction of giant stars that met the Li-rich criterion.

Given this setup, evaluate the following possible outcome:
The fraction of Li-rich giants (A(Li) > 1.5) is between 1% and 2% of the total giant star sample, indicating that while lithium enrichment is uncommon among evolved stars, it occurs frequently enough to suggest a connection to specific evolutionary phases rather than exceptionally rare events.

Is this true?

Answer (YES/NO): YES